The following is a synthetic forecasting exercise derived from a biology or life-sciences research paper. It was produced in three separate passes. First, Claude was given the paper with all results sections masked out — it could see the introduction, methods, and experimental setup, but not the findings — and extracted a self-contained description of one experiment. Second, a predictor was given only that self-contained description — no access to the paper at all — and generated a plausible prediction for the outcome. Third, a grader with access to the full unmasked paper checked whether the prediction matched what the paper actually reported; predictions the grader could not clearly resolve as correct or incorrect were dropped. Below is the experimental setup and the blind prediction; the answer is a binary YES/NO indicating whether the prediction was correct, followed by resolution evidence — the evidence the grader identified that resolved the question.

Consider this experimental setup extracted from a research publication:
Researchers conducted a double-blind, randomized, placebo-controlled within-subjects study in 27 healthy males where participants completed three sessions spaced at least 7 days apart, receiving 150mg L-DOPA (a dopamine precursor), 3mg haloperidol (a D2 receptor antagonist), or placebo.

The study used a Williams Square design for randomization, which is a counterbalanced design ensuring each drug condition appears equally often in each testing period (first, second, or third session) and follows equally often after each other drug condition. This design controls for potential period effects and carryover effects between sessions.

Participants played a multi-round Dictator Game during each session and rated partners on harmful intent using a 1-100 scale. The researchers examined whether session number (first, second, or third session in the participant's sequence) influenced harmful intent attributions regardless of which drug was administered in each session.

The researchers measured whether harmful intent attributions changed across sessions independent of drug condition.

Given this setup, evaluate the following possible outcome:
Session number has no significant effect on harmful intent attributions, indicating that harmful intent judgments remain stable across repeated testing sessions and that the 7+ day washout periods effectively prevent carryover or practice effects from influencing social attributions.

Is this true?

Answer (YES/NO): NO